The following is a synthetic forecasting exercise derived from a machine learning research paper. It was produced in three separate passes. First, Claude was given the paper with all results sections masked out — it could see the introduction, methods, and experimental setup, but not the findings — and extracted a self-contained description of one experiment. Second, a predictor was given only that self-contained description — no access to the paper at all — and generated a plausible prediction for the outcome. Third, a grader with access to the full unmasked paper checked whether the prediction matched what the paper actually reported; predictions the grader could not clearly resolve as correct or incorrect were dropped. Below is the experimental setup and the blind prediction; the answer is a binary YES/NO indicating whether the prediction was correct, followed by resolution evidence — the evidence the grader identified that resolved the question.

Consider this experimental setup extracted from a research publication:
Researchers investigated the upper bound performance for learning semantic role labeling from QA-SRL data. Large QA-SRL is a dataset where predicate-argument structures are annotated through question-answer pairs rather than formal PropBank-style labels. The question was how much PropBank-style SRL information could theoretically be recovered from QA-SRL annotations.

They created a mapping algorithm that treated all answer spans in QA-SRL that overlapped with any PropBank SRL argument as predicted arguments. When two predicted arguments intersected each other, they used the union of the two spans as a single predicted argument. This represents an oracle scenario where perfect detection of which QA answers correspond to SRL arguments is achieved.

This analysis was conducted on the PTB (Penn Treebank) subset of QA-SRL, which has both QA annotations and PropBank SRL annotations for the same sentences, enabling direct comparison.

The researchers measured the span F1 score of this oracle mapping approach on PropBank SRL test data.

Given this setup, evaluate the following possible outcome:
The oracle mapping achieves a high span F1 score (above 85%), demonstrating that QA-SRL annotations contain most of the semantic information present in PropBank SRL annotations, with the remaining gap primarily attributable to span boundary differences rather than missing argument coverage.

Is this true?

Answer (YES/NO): NO